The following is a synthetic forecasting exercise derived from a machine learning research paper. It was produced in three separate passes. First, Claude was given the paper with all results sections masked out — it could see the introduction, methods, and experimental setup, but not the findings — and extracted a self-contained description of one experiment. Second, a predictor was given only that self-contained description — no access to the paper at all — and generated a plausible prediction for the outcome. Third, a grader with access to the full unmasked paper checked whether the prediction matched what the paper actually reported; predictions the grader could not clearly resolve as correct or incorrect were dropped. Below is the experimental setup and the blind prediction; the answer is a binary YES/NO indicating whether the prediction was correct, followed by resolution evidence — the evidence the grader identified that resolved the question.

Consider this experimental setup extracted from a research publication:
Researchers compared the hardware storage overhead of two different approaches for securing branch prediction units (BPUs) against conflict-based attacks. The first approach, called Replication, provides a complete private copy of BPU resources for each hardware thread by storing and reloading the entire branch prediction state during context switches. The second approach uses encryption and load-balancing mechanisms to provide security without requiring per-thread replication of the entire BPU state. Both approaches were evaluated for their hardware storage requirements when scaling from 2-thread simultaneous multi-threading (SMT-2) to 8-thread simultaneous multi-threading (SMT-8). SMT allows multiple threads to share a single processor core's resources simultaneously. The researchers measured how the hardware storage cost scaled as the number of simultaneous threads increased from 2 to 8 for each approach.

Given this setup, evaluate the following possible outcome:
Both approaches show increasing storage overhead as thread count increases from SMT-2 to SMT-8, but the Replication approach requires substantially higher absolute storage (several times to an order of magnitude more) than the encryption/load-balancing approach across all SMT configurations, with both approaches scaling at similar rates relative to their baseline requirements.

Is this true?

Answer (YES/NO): NO